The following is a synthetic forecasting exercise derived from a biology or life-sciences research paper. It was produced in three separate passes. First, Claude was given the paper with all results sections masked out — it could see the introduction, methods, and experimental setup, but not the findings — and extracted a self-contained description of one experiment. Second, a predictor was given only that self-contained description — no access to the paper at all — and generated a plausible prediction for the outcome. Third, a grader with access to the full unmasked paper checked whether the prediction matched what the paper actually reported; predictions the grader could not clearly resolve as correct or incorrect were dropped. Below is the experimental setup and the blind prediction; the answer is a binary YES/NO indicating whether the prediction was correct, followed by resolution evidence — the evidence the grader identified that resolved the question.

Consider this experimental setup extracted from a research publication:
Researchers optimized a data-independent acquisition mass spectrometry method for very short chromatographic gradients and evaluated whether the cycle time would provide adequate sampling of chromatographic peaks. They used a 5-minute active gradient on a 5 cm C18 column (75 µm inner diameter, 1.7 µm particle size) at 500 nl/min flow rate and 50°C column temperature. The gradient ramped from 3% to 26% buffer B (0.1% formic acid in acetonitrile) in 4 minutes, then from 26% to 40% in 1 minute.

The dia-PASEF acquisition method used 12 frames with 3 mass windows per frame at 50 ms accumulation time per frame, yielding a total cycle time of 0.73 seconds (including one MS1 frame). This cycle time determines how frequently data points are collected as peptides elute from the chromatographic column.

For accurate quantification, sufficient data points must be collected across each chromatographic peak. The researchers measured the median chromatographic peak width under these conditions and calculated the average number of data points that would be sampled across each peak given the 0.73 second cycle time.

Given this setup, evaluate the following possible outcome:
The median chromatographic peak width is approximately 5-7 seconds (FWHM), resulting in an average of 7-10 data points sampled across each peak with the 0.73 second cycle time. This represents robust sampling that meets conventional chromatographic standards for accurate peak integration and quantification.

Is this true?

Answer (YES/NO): NO